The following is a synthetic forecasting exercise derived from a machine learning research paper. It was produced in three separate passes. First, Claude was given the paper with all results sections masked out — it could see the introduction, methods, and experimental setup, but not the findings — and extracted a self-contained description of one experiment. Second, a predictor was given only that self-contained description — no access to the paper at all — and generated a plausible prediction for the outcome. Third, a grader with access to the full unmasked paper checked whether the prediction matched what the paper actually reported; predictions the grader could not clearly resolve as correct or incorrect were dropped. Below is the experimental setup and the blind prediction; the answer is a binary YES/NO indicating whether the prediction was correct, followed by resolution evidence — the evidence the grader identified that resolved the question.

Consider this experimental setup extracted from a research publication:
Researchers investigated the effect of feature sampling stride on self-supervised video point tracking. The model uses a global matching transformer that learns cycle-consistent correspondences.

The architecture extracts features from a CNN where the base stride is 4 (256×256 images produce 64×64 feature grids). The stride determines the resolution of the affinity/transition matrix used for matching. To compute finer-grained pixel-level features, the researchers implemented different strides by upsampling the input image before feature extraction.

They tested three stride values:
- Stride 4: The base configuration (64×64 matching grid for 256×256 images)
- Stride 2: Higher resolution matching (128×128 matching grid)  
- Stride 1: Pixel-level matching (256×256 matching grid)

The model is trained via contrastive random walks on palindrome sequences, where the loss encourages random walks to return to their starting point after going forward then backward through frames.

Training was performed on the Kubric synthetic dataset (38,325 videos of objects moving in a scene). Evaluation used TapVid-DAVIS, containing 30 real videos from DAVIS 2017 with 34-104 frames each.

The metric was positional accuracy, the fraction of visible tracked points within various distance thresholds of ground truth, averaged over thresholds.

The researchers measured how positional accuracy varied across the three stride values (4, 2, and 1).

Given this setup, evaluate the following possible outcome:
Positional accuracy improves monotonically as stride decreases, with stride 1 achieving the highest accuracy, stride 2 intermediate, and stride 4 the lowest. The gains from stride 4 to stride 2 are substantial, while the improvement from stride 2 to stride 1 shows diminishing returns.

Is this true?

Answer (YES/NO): NO